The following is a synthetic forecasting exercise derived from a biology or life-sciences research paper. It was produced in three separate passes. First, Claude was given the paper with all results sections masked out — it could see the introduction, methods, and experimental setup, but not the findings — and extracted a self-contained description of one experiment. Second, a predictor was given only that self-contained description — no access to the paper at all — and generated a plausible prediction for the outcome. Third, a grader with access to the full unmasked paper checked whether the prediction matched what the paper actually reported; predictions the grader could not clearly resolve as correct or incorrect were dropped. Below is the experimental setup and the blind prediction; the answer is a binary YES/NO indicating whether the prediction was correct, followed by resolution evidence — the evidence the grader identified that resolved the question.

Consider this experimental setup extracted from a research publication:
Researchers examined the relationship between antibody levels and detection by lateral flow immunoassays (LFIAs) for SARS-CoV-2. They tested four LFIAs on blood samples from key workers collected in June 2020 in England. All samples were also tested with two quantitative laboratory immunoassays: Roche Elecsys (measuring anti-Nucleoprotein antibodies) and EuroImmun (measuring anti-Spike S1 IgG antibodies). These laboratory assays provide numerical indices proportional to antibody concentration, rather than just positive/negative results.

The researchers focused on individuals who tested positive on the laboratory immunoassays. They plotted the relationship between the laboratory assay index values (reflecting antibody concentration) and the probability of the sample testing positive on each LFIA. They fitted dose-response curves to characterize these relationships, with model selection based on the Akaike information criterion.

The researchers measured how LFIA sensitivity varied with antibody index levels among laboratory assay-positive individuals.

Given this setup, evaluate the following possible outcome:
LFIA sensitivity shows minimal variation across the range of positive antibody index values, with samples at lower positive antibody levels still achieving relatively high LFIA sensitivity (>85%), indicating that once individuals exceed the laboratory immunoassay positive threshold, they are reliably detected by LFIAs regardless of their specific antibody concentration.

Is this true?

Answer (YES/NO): NO